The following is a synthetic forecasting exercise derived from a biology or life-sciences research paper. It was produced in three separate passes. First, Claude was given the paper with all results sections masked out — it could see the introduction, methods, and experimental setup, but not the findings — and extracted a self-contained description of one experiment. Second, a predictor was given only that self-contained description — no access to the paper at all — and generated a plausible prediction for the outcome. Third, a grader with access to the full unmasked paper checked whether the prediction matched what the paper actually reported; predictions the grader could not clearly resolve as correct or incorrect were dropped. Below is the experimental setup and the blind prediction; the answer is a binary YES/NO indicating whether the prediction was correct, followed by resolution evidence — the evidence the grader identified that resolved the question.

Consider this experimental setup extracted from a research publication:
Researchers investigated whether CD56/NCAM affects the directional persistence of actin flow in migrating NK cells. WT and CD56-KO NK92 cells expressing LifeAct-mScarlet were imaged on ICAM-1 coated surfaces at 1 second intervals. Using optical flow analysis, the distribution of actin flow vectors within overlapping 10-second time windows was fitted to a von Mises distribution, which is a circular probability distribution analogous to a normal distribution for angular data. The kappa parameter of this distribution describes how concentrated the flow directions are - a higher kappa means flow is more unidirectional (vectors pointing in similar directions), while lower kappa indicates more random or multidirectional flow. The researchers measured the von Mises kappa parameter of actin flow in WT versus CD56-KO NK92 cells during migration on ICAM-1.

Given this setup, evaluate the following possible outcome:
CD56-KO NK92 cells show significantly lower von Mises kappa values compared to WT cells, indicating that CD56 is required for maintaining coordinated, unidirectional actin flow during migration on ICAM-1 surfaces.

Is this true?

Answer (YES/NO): YES